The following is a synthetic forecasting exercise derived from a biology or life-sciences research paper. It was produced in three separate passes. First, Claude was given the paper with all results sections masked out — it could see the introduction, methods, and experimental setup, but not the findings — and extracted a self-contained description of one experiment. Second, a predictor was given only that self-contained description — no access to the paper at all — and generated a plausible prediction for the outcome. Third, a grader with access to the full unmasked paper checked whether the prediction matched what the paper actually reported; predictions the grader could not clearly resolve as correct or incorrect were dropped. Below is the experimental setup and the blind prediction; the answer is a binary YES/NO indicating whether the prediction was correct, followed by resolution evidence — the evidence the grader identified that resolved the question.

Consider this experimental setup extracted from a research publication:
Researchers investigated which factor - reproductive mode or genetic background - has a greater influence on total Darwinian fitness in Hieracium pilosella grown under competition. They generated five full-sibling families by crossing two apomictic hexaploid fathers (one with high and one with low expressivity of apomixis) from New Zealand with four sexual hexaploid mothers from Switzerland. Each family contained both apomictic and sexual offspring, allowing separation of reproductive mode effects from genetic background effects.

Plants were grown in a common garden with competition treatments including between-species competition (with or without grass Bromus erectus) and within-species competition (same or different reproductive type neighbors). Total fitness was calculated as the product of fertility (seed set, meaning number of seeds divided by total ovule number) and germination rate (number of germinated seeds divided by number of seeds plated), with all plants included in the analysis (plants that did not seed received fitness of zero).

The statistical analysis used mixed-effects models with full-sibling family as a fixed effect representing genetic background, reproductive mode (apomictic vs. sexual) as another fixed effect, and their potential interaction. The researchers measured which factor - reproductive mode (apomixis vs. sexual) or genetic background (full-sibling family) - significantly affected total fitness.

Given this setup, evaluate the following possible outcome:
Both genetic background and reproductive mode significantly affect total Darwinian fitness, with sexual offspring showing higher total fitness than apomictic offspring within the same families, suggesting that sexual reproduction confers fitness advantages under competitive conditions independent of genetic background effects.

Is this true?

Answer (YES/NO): NO